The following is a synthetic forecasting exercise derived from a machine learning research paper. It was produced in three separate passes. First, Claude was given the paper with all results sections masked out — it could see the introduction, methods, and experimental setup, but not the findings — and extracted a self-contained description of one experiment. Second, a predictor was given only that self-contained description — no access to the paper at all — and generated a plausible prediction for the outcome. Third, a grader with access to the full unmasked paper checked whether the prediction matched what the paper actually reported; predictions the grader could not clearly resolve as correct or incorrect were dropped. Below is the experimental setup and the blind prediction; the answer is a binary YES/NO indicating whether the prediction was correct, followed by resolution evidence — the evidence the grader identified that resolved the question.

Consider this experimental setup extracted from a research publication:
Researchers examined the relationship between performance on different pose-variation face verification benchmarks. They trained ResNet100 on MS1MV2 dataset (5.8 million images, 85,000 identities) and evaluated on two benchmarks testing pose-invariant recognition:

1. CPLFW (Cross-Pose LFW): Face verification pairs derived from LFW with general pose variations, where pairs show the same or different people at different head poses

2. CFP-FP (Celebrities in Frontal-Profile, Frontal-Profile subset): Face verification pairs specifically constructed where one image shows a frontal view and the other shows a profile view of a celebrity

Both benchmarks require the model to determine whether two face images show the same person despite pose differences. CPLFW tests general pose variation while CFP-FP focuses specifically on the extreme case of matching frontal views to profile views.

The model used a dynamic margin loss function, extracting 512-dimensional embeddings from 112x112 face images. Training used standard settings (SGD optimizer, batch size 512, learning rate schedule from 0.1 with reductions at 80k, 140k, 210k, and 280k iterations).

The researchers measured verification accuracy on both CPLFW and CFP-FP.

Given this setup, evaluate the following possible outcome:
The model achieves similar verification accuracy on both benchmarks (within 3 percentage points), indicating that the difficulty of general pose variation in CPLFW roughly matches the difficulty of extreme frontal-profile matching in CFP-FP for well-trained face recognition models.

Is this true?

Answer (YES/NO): NO